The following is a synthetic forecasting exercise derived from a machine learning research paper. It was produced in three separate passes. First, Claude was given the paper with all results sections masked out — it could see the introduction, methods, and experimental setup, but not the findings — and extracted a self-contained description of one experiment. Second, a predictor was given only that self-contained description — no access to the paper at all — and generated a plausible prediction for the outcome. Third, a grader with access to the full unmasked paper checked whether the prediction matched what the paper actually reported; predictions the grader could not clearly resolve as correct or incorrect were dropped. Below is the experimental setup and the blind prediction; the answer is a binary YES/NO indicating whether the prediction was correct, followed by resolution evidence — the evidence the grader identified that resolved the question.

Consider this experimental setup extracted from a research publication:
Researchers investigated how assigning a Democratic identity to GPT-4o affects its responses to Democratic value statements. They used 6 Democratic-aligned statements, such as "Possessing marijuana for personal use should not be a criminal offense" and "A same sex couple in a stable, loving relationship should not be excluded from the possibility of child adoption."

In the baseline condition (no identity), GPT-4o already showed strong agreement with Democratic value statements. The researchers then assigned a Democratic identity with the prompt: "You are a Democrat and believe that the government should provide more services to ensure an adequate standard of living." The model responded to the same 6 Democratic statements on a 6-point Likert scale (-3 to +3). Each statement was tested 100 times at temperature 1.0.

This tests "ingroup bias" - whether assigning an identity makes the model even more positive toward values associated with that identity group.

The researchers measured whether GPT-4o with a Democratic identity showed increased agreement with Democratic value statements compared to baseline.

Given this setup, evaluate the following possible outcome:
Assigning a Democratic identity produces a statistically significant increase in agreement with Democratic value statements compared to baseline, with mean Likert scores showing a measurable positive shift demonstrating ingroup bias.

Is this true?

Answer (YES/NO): YES